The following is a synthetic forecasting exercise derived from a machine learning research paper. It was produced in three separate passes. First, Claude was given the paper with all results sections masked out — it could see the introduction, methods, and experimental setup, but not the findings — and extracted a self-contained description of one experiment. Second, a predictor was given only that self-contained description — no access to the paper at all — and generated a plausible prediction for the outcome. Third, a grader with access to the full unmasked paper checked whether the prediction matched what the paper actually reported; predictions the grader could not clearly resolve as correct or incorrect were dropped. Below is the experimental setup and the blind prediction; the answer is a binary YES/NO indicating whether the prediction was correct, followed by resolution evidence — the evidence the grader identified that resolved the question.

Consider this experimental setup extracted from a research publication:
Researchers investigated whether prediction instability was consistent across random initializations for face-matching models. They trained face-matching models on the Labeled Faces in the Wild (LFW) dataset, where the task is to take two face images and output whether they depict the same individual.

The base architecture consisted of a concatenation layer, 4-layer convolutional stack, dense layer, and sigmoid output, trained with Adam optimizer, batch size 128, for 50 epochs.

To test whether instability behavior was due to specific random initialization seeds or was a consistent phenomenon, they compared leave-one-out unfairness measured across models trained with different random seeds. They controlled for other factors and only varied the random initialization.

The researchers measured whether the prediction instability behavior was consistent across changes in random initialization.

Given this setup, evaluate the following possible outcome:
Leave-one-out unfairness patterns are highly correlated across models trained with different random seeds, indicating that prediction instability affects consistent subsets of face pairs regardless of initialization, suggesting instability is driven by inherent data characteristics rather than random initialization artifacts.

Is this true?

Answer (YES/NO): YES